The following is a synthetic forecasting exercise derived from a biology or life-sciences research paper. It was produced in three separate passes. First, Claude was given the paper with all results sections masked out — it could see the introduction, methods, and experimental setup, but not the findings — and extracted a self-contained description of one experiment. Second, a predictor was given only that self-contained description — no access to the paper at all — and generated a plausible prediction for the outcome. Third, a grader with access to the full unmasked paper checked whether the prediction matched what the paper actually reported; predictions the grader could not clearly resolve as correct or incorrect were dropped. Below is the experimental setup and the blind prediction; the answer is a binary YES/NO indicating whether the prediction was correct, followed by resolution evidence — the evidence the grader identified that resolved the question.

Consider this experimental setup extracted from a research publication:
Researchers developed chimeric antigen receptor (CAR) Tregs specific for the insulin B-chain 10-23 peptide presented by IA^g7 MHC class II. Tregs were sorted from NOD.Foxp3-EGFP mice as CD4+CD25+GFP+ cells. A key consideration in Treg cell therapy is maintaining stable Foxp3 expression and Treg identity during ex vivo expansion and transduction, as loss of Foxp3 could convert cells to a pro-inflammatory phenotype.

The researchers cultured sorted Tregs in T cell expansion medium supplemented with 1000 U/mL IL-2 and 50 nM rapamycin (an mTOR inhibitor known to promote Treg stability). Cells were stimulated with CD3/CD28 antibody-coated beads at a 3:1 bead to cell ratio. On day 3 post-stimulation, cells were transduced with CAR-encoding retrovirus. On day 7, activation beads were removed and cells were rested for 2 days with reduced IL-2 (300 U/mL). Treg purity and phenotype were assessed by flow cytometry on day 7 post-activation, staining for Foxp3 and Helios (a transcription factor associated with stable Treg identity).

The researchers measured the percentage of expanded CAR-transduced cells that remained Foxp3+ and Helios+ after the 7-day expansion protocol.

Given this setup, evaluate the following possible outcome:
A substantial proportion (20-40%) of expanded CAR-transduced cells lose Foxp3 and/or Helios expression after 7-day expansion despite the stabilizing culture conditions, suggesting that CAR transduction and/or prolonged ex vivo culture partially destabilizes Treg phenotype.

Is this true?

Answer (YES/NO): NO